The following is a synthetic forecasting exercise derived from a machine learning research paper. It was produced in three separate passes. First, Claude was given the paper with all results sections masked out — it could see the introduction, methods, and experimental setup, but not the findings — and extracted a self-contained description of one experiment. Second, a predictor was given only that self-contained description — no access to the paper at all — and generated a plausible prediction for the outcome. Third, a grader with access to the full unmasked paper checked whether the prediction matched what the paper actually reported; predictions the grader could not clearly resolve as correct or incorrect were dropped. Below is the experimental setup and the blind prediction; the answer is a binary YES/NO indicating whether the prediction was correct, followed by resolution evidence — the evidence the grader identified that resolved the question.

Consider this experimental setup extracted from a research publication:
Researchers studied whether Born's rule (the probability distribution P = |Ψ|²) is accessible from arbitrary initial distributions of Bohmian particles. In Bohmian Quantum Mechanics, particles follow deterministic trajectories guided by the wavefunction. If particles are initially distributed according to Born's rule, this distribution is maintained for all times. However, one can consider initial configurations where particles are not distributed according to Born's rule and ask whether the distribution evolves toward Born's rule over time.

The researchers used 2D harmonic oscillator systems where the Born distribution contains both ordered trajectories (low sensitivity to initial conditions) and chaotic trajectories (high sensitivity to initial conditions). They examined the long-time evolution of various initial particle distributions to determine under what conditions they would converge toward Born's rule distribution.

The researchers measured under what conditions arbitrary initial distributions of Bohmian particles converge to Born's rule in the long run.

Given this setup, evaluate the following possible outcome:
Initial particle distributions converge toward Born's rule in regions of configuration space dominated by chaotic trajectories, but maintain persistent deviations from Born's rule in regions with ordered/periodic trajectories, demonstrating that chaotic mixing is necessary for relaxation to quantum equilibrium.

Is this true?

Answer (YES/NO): YES